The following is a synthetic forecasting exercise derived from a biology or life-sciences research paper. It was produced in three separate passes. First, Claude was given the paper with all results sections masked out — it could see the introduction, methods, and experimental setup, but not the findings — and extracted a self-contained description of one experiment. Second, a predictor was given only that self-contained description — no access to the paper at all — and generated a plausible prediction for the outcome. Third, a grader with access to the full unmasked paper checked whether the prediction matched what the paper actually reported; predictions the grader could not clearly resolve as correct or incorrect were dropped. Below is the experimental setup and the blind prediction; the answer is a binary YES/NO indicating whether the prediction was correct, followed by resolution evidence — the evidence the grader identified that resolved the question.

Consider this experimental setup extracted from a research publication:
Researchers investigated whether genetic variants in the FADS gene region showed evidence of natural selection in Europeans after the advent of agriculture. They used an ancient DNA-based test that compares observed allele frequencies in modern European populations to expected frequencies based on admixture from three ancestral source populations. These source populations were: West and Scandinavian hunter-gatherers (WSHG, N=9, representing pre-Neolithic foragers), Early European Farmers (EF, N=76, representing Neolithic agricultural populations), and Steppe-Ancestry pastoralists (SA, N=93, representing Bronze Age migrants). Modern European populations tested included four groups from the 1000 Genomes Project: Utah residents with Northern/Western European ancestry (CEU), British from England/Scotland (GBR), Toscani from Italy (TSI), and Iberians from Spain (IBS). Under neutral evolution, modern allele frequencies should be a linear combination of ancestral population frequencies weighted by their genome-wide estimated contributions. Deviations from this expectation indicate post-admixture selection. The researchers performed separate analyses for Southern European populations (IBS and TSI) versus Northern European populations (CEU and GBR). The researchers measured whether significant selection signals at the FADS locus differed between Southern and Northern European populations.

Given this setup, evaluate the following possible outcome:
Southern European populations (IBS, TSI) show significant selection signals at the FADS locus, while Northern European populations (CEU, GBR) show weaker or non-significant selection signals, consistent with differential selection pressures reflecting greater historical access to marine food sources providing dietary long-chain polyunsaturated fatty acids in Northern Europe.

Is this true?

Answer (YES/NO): YES